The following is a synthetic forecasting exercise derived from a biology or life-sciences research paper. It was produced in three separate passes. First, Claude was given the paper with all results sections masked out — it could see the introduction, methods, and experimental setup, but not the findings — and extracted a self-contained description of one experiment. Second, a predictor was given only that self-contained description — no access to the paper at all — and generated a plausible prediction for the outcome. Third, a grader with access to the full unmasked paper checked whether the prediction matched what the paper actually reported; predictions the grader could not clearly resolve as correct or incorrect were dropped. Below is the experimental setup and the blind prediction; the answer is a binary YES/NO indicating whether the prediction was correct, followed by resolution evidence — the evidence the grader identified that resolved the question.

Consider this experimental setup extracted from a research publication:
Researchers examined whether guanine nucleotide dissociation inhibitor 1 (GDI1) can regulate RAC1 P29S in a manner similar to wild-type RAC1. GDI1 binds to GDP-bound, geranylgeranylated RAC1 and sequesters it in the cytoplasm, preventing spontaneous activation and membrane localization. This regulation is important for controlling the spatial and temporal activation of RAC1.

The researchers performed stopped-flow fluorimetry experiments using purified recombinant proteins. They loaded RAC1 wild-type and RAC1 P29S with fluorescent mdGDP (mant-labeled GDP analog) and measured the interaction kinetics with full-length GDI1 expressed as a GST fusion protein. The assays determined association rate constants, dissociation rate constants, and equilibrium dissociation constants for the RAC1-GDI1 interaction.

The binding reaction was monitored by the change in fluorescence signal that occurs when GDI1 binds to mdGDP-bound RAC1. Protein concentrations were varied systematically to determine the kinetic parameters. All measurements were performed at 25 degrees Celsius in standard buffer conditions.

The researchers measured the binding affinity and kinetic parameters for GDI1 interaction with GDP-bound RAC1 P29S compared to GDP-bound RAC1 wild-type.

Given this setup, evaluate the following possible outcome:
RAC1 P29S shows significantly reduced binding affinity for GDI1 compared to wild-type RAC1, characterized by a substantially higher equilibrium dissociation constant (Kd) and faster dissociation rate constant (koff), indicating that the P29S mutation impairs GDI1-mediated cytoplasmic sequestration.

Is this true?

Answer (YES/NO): NO